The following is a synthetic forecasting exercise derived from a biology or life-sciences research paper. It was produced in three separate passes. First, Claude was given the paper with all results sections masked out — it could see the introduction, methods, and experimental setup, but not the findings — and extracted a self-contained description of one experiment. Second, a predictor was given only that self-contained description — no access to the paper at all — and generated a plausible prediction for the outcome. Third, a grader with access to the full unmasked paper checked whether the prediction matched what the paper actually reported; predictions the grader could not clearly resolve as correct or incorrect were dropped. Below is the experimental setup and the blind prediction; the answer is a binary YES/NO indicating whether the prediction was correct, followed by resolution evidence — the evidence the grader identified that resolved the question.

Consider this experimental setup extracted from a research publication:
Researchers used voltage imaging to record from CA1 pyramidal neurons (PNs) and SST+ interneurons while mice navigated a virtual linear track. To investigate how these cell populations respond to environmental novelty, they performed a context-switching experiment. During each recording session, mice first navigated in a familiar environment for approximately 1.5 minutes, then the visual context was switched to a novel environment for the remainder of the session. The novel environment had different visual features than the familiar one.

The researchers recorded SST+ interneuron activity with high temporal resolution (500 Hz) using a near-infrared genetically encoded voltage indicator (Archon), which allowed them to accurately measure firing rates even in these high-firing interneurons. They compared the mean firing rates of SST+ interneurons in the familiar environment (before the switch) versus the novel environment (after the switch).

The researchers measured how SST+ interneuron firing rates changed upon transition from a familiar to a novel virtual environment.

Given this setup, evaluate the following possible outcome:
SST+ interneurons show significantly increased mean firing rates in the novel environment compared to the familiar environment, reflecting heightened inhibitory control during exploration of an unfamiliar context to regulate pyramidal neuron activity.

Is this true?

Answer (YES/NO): YES